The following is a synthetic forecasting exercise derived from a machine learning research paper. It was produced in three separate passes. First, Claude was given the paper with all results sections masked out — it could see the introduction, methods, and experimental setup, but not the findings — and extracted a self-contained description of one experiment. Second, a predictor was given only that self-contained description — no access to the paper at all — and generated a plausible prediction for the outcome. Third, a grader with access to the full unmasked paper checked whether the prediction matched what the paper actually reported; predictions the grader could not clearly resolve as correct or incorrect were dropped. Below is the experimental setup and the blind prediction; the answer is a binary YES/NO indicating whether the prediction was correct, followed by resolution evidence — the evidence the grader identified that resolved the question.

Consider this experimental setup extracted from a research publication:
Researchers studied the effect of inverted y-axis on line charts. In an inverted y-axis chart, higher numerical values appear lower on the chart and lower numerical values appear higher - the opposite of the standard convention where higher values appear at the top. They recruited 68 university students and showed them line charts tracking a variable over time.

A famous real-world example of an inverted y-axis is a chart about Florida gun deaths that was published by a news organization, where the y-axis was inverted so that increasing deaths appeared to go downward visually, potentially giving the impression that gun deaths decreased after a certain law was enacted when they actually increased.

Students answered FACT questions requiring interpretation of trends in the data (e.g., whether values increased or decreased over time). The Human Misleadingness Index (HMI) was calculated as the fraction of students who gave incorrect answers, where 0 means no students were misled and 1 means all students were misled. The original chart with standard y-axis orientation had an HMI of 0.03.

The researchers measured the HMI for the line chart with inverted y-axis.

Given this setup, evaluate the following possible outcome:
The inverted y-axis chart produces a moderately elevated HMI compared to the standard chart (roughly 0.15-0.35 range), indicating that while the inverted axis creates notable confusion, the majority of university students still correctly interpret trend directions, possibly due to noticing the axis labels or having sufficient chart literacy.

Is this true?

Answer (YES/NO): NO